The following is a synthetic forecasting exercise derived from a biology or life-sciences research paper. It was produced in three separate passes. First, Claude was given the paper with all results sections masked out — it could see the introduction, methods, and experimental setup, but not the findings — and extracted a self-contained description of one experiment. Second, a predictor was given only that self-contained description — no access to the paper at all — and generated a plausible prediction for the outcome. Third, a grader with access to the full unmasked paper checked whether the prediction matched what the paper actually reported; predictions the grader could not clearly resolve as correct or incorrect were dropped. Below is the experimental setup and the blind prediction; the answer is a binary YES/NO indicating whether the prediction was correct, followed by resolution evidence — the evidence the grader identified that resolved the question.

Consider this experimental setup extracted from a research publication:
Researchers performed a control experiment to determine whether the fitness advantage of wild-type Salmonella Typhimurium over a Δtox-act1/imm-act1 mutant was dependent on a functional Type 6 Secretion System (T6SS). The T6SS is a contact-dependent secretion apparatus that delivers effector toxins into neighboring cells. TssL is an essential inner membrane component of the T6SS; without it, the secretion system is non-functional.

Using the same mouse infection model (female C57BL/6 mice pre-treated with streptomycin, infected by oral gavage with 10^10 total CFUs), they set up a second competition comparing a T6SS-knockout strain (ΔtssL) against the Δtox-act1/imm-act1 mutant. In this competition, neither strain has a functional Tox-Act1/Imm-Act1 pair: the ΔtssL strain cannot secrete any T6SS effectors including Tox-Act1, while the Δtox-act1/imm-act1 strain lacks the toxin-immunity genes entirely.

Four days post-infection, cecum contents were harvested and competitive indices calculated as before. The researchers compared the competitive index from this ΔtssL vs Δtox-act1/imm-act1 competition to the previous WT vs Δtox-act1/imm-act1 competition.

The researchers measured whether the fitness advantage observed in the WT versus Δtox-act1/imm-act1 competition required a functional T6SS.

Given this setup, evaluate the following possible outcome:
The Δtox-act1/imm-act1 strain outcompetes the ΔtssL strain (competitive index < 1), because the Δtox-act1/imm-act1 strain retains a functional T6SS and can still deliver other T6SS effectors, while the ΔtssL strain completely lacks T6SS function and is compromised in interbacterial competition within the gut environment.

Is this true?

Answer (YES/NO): NO